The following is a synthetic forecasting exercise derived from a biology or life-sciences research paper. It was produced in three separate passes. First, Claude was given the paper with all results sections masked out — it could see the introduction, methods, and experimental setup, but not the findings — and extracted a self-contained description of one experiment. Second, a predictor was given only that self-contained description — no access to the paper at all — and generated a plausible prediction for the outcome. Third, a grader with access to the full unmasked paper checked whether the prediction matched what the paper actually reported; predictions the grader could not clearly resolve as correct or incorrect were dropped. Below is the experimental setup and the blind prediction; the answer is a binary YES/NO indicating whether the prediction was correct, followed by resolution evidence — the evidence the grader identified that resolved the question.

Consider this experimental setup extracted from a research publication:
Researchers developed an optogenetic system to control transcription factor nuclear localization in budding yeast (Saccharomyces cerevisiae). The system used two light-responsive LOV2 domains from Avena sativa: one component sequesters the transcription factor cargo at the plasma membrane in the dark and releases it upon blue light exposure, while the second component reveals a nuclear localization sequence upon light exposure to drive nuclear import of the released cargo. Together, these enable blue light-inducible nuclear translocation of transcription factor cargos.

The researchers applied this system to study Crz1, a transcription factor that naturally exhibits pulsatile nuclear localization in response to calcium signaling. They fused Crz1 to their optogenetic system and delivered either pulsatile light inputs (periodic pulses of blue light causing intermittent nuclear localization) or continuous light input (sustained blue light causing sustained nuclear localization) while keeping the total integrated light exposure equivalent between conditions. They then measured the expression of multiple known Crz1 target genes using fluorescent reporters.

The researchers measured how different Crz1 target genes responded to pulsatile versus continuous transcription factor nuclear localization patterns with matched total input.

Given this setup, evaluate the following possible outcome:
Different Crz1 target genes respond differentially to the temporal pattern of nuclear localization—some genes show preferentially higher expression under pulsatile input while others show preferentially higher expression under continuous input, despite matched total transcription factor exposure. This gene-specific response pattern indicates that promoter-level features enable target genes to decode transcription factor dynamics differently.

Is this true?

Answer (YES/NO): YES